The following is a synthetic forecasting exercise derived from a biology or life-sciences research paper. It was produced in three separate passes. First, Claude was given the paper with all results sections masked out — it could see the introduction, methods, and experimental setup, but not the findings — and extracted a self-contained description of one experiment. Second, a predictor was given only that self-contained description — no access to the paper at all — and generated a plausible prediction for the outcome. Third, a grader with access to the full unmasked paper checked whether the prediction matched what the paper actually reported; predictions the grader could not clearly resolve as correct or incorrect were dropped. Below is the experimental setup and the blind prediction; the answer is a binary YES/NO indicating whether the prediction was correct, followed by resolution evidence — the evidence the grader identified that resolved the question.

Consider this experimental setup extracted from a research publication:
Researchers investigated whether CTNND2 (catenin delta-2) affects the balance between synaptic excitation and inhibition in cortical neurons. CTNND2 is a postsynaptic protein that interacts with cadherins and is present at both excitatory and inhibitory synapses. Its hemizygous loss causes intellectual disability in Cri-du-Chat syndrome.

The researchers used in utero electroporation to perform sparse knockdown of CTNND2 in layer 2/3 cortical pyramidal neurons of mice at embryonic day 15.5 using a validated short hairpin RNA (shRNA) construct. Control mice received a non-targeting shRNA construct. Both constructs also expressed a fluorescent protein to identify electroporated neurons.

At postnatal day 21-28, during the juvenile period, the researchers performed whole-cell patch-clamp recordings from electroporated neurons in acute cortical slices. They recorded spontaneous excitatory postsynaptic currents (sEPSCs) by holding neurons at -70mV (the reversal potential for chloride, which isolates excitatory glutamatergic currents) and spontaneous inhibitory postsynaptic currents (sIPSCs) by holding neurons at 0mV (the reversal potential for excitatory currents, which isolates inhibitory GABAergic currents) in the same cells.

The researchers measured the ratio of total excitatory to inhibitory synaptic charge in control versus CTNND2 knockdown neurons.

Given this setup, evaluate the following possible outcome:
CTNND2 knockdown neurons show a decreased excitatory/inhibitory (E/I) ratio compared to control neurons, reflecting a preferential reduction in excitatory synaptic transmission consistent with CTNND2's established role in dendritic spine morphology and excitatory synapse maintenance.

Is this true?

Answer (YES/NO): NO